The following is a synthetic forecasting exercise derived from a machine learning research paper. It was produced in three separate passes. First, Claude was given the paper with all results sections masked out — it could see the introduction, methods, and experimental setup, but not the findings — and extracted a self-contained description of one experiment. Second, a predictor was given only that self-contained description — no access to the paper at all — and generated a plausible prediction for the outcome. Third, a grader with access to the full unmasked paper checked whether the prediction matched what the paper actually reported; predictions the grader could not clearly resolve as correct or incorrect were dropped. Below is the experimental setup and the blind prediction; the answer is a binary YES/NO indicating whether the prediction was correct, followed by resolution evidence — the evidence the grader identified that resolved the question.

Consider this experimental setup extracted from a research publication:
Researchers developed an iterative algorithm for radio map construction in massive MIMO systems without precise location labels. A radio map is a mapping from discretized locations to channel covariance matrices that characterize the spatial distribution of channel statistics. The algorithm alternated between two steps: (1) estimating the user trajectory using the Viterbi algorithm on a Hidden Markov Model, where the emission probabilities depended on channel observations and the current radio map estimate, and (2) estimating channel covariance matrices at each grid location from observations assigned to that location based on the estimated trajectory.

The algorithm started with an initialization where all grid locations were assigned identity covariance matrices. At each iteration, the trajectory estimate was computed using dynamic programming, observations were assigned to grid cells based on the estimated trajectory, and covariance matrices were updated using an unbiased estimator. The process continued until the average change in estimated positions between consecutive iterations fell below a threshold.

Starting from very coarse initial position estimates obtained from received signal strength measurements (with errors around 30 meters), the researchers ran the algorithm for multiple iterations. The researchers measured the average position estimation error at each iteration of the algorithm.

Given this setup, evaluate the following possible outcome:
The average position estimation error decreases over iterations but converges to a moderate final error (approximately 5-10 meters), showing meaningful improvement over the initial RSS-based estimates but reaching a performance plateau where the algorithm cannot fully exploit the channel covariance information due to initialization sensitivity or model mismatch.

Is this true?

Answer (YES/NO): YES